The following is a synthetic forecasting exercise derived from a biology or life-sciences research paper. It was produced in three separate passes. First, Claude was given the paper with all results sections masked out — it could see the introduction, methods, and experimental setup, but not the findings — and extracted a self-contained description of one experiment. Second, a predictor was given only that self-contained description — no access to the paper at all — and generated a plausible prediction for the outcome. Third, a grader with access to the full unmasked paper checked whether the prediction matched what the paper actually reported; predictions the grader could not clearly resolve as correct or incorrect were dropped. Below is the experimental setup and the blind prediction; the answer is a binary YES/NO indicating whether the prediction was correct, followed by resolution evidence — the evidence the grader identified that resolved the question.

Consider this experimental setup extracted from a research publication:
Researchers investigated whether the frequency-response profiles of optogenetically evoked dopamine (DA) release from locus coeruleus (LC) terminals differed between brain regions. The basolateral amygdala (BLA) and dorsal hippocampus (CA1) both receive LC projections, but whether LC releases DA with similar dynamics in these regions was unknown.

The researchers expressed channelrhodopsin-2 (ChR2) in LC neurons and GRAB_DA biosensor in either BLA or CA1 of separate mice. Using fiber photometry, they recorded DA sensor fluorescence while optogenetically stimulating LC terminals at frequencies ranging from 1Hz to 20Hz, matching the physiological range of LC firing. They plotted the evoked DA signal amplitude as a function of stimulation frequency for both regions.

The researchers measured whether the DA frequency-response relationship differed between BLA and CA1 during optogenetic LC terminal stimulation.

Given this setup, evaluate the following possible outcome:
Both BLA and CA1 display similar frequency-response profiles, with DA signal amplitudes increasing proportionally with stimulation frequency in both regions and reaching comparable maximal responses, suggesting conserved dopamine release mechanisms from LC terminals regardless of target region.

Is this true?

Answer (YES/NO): YES